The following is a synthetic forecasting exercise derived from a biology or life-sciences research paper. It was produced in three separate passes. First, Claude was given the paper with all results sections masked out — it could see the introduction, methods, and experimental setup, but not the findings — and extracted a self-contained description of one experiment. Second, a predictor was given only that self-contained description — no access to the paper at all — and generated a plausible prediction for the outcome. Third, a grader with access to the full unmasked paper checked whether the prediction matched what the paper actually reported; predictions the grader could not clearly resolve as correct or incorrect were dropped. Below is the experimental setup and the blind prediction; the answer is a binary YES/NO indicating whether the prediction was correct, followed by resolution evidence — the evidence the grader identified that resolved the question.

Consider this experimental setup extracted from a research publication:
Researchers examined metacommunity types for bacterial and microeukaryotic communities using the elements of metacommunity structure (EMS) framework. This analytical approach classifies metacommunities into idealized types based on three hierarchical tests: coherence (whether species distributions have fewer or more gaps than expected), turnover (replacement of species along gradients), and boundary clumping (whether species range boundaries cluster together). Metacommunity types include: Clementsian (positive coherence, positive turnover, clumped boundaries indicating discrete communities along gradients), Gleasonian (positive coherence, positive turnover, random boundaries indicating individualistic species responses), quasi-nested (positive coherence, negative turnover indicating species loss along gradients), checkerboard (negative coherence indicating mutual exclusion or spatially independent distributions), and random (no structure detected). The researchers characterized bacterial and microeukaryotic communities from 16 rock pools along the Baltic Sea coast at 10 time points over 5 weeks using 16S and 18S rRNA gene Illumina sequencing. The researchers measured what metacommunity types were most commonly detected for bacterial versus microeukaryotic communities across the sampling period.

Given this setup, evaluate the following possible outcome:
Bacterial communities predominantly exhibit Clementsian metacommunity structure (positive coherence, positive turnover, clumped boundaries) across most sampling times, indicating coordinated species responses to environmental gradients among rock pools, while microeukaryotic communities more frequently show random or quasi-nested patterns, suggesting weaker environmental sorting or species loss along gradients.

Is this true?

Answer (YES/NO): NO